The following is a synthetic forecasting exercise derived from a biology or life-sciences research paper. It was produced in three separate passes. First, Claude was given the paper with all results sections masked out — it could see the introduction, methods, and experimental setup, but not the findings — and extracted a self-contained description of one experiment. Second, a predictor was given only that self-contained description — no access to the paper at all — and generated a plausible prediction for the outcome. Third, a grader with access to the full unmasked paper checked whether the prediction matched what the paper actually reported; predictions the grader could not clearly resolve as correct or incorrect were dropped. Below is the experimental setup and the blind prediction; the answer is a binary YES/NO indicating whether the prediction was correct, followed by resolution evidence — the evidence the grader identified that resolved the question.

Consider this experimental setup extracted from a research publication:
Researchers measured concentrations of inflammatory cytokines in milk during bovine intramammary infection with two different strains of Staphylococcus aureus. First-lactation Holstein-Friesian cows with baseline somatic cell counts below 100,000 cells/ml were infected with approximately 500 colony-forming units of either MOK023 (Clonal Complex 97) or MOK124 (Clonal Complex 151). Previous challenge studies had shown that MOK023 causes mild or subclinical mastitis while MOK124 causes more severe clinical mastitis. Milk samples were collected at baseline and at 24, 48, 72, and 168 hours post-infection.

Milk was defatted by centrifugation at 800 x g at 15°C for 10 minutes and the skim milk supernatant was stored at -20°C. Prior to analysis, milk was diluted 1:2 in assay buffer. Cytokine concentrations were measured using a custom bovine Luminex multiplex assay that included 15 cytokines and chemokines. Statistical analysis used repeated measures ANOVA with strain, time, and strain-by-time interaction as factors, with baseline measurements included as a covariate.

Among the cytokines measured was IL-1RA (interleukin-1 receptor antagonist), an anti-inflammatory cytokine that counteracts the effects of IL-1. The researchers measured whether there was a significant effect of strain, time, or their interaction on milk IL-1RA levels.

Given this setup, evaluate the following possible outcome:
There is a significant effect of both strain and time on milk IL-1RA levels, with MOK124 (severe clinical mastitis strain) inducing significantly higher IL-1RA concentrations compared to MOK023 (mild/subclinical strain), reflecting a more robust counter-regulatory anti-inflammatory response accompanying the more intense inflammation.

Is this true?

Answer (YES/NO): NO